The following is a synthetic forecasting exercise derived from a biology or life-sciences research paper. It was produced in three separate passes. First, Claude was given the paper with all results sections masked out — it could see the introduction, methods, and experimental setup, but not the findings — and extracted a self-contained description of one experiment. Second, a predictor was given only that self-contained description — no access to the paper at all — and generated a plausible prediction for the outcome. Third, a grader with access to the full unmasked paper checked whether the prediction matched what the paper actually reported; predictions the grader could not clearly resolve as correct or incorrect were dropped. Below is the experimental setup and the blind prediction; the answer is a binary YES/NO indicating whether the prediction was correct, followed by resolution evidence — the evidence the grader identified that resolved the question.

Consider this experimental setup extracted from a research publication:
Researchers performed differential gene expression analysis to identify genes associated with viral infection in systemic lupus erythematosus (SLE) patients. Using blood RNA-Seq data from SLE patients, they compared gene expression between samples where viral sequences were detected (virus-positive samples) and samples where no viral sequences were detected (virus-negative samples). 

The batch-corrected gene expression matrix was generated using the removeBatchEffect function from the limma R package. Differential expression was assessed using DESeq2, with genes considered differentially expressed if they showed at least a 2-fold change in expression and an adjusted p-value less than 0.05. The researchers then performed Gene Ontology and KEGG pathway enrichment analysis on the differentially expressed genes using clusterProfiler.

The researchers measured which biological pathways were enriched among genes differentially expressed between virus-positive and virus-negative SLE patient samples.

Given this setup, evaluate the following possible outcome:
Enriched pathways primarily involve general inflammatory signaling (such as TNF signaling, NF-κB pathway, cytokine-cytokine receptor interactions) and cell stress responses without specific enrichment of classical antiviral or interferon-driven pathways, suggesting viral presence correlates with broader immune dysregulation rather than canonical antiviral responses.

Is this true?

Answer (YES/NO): NO